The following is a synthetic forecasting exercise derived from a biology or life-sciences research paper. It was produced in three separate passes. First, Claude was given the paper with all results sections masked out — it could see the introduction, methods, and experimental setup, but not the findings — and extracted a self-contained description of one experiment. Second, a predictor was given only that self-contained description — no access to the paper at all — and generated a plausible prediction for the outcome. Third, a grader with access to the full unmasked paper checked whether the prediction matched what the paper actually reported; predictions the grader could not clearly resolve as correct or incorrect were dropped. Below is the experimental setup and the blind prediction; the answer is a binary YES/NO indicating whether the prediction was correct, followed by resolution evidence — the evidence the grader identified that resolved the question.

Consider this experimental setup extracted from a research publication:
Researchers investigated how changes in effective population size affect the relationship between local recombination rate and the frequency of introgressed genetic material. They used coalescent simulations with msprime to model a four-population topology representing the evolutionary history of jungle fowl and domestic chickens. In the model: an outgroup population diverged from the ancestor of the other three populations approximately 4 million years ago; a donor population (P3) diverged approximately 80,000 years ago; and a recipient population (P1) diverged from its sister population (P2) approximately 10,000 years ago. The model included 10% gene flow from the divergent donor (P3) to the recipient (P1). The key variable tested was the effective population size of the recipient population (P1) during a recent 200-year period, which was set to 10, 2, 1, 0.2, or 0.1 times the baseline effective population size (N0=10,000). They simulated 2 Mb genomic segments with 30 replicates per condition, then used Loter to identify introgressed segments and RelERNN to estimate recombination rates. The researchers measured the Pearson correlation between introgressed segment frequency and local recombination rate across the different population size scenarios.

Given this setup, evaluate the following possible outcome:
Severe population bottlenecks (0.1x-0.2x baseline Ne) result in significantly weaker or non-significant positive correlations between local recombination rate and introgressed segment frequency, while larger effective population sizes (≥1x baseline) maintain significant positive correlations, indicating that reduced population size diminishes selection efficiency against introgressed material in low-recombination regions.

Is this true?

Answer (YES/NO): NO